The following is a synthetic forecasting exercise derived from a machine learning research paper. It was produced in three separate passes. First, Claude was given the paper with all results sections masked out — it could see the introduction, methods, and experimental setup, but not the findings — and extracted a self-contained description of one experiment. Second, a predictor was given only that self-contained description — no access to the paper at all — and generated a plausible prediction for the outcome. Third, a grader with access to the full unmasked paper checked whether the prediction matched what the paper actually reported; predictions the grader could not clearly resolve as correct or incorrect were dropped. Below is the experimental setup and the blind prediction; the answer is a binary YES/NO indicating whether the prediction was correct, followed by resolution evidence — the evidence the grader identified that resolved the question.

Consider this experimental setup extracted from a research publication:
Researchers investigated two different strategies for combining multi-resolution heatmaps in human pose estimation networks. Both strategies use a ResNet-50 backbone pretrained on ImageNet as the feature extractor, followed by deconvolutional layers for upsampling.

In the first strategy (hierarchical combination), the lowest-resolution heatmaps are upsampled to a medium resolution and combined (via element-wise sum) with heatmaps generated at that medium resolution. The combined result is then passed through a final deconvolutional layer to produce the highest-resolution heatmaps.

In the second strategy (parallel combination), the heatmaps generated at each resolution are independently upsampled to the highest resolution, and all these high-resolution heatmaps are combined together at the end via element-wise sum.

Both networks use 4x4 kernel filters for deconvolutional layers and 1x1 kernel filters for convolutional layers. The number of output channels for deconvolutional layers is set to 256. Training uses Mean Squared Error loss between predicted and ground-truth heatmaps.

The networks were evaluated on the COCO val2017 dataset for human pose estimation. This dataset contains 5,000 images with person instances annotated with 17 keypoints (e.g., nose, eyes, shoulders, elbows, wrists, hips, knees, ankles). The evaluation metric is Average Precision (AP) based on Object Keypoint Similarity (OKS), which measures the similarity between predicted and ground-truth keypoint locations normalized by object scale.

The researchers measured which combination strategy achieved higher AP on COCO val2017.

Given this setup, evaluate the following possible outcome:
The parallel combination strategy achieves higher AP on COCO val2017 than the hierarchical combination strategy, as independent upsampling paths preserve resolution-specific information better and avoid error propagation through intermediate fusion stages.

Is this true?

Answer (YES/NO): YES